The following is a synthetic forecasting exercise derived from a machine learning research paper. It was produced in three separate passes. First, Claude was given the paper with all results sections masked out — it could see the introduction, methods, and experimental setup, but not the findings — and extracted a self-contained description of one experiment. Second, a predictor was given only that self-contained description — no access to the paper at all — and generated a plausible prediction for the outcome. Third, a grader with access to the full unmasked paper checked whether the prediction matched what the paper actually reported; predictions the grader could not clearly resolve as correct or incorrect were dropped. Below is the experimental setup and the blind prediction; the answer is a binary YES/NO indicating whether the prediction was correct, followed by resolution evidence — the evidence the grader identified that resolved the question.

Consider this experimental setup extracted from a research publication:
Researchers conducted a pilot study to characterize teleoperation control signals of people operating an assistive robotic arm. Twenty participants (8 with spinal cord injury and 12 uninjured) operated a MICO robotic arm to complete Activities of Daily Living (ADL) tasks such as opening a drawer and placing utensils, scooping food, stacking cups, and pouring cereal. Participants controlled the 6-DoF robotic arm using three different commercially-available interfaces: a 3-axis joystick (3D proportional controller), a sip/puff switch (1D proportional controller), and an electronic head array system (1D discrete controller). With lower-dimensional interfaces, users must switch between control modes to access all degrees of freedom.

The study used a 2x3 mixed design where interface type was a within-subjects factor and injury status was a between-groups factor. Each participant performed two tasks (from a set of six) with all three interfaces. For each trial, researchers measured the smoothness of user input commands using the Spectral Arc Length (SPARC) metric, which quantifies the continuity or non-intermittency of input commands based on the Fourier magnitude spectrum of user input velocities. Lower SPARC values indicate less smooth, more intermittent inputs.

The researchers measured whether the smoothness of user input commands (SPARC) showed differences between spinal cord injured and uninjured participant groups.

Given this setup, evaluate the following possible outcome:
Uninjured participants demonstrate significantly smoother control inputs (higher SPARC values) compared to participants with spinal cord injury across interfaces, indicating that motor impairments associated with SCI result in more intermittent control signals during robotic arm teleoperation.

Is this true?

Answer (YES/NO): NO